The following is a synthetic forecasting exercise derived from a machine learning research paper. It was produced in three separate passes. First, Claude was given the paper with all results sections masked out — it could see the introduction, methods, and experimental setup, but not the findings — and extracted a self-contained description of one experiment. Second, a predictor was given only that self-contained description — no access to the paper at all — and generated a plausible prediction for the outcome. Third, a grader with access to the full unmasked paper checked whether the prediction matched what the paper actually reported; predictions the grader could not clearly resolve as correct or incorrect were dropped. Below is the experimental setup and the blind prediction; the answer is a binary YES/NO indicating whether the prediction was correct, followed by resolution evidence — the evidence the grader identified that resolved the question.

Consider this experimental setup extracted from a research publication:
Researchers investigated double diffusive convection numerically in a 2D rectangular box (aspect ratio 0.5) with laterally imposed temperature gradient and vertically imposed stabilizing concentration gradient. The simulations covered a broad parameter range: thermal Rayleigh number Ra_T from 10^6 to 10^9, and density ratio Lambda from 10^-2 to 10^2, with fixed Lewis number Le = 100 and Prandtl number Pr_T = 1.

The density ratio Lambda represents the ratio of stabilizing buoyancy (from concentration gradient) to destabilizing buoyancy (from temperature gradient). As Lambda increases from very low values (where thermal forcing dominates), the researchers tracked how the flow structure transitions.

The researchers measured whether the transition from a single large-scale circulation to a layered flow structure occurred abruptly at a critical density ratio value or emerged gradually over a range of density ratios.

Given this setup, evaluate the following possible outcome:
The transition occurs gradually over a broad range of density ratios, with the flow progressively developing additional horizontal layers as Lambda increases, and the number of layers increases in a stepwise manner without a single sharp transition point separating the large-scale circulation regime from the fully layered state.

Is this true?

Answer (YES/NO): NO